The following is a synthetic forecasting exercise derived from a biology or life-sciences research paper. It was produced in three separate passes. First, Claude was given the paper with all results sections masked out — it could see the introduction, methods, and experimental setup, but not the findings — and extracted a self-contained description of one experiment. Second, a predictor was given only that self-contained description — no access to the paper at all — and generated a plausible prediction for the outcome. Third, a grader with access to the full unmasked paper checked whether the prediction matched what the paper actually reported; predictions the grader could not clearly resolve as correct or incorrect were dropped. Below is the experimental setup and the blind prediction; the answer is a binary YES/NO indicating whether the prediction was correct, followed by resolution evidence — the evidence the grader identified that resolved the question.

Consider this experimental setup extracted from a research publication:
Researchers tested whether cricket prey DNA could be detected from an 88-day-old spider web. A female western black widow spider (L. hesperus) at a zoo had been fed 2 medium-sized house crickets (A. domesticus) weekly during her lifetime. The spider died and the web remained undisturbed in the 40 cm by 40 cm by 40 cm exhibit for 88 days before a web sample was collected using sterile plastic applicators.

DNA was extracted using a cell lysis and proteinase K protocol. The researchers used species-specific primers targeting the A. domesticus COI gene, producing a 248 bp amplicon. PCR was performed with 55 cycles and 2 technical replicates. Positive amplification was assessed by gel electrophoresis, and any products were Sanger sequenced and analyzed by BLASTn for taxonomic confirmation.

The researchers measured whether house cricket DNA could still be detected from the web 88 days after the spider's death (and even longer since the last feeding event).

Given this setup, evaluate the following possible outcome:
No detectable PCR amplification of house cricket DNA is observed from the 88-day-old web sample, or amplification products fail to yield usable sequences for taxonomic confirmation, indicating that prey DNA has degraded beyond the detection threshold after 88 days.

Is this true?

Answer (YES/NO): NO